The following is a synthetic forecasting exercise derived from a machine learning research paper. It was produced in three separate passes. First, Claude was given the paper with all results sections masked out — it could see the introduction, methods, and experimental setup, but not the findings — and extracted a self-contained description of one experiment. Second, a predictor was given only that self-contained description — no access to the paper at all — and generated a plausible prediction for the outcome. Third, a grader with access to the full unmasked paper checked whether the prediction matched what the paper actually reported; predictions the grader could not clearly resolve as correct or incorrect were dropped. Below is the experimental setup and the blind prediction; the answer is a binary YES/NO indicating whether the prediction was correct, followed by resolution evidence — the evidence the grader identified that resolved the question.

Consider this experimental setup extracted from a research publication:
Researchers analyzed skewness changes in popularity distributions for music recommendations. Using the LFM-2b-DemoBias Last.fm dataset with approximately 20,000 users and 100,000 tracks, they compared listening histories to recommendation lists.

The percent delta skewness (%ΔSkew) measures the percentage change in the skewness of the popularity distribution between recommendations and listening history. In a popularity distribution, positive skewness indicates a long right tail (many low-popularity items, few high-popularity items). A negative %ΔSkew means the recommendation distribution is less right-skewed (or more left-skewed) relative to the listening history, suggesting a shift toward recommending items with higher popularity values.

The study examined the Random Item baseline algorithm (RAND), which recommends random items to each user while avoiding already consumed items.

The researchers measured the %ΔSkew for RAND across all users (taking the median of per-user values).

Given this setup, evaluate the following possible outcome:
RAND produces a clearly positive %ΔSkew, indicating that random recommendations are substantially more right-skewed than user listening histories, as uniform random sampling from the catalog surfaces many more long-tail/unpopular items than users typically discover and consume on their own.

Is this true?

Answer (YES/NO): YES